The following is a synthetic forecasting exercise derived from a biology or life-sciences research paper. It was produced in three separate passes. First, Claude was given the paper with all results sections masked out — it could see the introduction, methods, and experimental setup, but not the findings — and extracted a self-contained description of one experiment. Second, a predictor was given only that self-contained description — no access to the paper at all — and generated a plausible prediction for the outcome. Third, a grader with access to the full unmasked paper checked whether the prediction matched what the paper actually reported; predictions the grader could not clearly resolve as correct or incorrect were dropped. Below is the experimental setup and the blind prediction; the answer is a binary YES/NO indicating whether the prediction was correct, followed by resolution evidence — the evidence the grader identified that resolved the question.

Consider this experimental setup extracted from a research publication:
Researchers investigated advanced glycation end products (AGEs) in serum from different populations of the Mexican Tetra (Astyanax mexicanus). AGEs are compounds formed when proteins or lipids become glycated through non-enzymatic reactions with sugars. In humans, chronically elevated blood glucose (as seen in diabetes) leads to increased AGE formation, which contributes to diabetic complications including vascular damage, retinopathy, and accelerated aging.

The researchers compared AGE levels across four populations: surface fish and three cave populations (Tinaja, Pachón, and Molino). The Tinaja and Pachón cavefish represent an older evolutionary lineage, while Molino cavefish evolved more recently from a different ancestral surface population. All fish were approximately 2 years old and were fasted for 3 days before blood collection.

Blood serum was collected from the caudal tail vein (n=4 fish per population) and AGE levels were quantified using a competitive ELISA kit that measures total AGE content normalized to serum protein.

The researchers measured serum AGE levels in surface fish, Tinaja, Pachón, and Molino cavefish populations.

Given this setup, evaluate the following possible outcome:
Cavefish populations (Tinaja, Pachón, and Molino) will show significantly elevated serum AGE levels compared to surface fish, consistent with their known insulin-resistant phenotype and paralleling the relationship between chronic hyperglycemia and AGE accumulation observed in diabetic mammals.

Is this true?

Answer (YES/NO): NO